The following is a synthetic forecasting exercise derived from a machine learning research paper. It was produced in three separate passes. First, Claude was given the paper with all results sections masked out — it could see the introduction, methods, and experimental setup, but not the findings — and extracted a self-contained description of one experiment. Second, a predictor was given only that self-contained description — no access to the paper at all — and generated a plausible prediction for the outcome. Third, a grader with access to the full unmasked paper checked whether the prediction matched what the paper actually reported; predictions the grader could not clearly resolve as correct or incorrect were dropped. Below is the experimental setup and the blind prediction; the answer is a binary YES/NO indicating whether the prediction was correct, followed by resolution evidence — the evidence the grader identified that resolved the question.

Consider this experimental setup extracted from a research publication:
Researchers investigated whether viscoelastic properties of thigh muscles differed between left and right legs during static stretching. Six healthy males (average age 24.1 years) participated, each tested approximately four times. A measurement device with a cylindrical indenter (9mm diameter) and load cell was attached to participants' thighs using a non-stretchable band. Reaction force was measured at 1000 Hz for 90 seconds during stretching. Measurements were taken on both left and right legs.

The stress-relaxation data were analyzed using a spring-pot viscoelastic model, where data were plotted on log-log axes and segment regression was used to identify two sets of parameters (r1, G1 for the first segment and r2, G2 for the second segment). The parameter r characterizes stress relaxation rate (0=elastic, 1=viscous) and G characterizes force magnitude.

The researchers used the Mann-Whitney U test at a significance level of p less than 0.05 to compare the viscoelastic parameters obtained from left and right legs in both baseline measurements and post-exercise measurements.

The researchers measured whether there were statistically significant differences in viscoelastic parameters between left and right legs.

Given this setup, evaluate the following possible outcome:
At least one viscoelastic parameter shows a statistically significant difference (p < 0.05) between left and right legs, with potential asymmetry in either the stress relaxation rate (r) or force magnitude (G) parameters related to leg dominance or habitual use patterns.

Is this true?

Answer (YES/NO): NO